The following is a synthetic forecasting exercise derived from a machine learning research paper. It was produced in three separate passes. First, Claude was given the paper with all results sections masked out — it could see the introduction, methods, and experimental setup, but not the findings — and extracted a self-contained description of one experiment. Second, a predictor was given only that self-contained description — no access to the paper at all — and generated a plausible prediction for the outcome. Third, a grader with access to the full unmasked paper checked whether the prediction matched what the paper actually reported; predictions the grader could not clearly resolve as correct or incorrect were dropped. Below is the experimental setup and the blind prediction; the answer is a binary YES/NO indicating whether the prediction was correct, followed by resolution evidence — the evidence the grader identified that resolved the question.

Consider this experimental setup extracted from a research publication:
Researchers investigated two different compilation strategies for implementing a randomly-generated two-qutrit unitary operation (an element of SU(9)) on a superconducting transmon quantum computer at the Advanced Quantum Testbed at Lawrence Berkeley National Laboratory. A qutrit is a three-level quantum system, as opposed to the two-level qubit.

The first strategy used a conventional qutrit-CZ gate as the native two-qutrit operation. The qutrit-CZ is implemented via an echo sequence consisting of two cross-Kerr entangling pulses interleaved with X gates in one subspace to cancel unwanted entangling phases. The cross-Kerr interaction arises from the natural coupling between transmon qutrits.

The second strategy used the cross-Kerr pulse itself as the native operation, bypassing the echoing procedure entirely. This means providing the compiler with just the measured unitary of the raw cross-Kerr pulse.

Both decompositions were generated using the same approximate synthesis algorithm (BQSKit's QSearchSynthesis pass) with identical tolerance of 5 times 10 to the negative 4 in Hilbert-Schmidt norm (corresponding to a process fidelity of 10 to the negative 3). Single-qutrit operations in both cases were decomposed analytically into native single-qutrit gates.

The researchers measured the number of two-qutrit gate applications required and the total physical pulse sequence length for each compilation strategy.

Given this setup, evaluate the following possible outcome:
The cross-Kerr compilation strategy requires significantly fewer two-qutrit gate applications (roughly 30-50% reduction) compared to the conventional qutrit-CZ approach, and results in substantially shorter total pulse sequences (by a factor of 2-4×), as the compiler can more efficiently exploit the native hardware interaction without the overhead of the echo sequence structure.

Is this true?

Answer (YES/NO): NO